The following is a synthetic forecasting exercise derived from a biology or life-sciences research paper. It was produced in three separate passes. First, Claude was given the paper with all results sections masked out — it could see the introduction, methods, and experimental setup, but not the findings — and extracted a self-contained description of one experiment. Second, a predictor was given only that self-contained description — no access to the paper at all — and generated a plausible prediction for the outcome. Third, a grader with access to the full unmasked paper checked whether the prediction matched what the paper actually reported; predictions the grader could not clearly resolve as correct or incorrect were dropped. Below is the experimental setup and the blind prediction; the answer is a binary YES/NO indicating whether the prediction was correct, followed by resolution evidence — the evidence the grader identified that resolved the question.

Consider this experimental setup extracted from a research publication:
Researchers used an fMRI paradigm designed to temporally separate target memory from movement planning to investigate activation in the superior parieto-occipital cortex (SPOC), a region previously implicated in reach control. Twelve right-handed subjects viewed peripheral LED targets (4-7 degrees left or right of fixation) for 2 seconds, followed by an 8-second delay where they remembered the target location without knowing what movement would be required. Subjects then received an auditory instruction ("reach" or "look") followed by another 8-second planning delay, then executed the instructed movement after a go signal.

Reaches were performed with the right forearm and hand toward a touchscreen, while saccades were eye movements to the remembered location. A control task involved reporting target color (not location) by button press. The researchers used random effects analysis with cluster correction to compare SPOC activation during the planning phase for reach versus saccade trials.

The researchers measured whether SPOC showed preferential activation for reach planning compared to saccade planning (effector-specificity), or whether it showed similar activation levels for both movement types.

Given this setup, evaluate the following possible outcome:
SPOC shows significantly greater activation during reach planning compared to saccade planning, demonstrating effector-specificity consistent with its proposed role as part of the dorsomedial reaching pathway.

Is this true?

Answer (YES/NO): NO